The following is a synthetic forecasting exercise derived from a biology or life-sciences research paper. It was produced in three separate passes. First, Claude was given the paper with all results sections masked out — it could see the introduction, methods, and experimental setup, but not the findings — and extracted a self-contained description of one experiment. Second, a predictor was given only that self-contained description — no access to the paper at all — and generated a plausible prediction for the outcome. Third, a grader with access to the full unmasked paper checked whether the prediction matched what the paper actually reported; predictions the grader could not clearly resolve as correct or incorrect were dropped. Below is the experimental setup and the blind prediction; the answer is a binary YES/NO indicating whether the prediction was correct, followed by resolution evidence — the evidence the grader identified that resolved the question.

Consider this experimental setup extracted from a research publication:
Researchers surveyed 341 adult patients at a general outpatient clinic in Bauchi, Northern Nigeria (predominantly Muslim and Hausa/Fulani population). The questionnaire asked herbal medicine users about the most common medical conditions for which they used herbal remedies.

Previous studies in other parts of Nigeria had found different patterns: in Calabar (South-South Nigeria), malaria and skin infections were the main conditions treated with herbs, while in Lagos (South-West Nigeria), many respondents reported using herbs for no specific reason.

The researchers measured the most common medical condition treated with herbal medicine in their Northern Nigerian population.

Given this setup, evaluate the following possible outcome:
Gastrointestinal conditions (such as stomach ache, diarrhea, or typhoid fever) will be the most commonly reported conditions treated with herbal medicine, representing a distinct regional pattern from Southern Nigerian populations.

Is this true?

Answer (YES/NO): YES